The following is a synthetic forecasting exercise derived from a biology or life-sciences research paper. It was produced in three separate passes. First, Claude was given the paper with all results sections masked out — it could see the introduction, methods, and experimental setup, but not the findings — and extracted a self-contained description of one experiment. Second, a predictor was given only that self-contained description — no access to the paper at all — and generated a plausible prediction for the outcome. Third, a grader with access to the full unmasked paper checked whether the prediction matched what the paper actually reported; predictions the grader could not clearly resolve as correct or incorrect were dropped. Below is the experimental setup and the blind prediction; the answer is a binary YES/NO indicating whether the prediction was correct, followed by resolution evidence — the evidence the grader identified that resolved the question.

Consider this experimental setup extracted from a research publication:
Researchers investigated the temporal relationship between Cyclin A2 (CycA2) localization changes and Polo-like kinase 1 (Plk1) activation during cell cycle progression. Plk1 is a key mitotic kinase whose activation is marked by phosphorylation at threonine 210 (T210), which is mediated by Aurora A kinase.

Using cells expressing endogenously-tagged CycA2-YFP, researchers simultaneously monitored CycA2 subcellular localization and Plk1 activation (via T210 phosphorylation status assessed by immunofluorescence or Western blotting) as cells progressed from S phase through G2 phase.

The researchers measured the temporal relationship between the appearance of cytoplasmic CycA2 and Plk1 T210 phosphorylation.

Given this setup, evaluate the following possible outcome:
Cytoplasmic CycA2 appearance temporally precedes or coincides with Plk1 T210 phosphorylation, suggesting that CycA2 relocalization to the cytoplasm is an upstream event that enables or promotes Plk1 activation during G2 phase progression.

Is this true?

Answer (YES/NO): YES